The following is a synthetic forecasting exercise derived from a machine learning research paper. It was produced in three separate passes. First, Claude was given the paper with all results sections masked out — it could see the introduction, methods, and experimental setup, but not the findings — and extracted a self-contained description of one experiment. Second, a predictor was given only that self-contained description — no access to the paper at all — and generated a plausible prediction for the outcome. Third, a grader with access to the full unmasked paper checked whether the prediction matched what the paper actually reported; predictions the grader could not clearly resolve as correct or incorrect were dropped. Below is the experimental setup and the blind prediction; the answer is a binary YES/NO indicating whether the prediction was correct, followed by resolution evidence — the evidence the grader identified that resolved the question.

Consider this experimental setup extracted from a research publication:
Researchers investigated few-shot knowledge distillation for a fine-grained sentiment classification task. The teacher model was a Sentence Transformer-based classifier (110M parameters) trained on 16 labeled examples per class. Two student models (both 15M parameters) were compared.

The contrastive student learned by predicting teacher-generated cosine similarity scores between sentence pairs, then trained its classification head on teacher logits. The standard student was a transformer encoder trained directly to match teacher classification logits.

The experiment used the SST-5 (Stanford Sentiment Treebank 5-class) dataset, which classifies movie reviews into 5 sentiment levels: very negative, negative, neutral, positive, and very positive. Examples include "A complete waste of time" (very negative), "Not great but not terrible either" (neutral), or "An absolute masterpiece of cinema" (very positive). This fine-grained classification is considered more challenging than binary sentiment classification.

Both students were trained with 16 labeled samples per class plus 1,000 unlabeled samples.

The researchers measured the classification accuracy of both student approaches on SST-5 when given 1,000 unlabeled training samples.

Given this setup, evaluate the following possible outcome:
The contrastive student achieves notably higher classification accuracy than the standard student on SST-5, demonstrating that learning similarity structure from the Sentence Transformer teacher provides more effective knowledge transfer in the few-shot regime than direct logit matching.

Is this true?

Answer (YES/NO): NO